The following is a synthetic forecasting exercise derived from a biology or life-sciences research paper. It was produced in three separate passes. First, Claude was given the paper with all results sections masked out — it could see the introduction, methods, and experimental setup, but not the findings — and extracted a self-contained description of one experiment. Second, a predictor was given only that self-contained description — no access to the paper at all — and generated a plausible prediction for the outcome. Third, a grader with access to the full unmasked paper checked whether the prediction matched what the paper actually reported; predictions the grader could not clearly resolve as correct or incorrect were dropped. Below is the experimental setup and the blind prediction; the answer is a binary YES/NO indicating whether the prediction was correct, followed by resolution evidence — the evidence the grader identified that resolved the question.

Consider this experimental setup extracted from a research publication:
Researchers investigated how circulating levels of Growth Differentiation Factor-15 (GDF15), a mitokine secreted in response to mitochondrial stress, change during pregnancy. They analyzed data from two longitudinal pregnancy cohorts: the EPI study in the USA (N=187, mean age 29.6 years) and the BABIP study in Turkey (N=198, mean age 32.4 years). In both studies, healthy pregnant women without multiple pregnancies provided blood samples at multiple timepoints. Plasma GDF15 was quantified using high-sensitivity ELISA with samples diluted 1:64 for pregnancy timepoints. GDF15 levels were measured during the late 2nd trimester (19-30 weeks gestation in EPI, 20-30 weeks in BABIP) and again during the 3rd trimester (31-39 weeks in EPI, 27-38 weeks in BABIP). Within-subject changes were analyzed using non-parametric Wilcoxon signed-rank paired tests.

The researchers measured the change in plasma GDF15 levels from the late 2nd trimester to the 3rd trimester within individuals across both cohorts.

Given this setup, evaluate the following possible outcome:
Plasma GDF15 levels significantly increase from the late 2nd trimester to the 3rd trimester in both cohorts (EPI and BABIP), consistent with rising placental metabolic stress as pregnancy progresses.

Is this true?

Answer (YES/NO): YES